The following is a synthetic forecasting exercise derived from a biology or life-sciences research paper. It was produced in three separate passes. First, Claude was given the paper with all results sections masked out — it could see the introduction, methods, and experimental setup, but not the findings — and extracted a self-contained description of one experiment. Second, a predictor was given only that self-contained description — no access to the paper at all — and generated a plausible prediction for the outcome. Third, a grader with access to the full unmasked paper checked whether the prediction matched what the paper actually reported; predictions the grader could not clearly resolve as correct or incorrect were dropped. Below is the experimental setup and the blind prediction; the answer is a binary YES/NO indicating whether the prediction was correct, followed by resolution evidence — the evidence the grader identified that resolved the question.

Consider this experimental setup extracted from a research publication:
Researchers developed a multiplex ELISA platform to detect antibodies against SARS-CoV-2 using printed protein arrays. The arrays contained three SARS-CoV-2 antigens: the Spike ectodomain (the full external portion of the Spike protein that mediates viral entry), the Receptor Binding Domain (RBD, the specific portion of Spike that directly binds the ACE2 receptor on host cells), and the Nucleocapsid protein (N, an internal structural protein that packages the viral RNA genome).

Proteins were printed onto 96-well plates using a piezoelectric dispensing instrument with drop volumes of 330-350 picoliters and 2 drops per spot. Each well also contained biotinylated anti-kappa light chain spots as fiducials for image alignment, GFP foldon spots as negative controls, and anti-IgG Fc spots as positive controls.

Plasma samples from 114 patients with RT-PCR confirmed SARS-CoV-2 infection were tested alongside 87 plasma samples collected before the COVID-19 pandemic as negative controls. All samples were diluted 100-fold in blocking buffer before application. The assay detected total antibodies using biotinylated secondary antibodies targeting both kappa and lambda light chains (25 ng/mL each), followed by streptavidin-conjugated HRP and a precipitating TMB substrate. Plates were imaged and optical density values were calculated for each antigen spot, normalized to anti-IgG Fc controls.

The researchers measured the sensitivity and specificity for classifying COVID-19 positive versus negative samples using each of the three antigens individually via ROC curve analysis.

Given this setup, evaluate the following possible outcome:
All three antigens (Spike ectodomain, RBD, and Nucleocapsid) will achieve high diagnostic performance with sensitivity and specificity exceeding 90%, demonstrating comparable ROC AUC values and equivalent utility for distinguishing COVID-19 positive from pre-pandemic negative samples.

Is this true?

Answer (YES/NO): NO